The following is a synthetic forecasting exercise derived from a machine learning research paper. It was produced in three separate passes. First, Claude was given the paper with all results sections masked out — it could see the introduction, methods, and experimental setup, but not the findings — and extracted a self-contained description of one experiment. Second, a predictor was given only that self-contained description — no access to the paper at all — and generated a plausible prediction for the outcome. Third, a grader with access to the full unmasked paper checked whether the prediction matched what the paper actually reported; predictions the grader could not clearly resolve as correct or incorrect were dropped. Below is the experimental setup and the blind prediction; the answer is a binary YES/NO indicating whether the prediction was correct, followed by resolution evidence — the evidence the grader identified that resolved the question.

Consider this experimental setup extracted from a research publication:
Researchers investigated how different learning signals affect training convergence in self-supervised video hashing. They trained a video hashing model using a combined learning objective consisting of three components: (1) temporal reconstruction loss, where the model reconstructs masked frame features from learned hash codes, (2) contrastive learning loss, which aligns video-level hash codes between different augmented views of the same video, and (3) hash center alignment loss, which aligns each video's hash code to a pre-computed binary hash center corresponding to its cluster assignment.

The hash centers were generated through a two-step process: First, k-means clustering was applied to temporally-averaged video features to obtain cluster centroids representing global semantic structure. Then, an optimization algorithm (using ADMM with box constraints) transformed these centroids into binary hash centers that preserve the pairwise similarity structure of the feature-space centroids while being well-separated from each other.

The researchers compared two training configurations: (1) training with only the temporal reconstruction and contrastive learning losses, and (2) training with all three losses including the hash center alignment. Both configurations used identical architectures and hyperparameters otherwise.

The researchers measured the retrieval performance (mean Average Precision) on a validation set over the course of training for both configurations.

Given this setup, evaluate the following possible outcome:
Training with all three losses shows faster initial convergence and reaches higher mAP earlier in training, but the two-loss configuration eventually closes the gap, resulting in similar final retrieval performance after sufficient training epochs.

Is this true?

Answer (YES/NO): NO